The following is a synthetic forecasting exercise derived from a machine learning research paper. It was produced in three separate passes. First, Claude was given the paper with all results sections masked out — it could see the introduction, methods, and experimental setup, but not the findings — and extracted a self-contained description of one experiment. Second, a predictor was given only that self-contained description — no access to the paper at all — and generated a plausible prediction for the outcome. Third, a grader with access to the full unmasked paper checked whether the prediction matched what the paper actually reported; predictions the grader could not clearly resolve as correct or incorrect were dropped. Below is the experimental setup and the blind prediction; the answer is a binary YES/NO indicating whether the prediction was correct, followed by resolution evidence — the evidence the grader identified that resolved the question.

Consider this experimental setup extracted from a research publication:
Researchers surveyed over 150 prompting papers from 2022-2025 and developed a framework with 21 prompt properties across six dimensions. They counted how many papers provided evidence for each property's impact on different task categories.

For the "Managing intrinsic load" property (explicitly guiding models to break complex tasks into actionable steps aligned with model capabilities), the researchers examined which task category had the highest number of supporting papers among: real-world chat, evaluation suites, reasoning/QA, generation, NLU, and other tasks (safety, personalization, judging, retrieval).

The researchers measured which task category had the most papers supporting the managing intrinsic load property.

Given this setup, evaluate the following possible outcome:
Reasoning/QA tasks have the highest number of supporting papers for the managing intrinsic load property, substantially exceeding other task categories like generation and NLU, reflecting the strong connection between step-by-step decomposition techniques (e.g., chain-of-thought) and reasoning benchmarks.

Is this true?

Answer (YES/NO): NO